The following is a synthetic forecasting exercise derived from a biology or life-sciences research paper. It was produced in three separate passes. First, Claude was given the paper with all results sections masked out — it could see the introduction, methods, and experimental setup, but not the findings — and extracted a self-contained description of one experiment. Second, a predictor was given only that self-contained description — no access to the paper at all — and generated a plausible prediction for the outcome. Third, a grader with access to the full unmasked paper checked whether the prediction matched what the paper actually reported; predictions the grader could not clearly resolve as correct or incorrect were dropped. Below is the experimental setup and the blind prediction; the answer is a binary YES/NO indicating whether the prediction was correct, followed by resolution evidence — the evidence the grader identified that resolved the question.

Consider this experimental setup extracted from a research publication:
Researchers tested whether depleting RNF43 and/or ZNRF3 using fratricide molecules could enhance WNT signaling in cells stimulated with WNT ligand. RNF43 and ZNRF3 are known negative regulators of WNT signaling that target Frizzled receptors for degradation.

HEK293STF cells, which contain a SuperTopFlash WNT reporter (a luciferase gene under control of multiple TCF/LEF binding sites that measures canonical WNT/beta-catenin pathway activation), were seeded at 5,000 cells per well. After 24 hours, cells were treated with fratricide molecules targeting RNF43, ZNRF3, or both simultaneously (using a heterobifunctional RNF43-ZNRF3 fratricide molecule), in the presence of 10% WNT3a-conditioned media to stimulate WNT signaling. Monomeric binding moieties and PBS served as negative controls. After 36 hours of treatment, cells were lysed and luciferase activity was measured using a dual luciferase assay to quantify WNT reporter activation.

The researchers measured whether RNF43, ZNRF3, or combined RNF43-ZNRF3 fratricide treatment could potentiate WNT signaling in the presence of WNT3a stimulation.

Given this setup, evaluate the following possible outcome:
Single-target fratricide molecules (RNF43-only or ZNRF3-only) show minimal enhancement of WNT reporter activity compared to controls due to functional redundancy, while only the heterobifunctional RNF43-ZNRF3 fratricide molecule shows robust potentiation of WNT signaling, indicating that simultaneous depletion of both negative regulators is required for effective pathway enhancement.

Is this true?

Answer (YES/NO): NO